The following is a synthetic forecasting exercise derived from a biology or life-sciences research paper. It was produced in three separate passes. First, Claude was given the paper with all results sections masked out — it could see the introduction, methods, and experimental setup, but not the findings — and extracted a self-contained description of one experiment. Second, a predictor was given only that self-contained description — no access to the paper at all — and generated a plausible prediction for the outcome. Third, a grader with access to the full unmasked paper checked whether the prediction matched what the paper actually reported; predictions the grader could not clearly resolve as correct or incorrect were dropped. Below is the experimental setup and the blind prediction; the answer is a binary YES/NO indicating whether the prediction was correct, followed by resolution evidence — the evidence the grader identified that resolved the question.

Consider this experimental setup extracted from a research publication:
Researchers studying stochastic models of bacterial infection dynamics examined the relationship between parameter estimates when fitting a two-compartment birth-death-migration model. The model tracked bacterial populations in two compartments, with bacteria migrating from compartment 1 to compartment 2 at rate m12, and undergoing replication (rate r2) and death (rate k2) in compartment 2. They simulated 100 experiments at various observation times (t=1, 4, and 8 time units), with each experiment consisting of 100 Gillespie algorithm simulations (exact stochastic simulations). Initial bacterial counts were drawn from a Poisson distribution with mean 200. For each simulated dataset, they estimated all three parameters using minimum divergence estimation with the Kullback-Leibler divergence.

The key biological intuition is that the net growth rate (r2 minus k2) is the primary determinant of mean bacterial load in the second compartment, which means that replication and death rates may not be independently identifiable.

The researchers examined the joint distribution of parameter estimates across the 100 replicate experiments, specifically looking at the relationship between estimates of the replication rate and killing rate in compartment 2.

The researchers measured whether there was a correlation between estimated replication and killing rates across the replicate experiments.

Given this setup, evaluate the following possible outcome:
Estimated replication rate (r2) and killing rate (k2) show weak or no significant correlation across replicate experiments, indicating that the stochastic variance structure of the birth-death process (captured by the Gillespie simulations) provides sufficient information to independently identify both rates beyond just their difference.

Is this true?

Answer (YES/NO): NO